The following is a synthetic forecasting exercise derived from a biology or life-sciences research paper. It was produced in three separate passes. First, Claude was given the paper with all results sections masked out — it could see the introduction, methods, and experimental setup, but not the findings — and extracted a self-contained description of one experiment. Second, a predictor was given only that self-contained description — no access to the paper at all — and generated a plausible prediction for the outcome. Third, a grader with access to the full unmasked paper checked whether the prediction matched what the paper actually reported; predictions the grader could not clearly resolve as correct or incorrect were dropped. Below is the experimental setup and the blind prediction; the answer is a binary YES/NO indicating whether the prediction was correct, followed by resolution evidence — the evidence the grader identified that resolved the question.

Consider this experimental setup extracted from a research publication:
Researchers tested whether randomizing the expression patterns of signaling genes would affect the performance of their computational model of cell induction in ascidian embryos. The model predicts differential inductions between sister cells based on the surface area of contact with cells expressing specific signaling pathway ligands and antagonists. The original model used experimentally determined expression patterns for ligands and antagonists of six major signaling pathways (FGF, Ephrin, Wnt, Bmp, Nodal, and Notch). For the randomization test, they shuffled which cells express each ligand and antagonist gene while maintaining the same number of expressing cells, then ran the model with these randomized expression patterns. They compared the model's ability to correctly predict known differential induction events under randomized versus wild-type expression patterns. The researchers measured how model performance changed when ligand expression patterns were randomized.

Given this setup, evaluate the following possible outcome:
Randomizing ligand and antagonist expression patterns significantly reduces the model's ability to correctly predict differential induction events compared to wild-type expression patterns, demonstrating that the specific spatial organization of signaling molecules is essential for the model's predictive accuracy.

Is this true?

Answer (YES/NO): YES